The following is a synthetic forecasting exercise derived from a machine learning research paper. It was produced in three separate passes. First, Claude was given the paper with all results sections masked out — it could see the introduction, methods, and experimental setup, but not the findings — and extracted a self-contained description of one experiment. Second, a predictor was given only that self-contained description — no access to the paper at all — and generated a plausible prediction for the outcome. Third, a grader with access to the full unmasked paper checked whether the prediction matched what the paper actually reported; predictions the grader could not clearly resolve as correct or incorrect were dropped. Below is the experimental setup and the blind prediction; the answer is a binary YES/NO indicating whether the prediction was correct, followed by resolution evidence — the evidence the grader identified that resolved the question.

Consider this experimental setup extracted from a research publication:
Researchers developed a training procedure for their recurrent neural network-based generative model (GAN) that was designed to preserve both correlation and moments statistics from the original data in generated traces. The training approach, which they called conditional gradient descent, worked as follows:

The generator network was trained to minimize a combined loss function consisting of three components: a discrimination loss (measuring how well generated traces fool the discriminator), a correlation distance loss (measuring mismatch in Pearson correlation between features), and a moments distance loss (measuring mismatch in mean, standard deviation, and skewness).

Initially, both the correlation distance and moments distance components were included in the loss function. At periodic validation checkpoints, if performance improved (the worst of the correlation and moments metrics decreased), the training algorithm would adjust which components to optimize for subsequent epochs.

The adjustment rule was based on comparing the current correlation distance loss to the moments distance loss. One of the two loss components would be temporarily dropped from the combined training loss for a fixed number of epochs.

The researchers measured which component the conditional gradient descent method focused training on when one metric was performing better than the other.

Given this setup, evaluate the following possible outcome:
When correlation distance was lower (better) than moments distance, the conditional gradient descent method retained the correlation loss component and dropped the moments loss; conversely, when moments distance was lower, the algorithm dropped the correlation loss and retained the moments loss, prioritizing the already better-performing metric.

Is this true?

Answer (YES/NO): NO